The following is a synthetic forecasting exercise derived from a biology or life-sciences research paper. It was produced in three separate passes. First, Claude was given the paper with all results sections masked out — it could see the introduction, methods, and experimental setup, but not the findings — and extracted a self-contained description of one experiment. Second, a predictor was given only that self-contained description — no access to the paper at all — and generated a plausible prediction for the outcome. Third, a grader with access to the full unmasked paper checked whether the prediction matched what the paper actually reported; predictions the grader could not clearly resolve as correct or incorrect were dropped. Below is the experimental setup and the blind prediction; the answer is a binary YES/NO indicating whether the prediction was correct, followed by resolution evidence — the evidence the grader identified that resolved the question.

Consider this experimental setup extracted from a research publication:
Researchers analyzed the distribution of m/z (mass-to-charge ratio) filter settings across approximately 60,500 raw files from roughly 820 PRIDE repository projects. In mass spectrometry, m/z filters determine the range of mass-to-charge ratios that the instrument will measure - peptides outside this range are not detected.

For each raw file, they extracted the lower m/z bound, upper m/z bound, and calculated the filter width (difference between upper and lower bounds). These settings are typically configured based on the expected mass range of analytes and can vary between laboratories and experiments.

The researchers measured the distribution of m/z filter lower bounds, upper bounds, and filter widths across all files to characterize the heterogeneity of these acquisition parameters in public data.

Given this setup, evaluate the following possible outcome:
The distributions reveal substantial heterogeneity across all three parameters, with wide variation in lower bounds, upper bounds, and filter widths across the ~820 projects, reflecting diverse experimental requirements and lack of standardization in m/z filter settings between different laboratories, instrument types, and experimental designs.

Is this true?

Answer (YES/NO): NO